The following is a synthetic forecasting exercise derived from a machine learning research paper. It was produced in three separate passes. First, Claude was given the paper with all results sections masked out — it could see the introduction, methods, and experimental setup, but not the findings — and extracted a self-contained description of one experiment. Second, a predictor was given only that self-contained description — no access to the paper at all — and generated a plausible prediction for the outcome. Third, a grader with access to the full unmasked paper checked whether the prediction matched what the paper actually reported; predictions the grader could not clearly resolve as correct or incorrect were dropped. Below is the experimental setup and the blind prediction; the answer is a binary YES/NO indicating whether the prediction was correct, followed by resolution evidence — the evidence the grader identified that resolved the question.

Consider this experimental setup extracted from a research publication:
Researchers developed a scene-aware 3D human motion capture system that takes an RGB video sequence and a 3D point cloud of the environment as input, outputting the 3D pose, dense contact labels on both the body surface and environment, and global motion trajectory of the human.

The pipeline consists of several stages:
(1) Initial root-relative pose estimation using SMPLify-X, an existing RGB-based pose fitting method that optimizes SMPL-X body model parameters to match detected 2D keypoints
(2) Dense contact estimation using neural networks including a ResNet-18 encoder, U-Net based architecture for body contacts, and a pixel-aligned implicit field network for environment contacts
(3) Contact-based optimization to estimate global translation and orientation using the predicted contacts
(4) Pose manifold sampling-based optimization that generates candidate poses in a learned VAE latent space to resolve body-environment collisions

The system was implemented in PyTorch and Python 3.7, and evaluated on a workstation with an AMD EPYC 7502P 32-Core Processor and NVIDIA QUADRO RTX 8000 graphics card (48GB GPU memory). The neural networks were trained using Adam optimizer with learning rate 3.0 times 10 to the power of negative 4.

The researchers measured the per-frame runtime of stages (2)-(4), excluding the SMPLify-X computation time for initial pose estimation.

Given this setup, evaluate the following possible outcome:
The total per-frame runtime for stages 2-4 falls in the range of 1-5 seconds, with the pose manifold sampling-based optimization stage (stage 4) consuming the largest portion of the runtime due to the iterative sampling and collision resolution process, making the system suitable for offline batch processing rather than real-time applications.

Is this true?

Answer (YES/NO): NO